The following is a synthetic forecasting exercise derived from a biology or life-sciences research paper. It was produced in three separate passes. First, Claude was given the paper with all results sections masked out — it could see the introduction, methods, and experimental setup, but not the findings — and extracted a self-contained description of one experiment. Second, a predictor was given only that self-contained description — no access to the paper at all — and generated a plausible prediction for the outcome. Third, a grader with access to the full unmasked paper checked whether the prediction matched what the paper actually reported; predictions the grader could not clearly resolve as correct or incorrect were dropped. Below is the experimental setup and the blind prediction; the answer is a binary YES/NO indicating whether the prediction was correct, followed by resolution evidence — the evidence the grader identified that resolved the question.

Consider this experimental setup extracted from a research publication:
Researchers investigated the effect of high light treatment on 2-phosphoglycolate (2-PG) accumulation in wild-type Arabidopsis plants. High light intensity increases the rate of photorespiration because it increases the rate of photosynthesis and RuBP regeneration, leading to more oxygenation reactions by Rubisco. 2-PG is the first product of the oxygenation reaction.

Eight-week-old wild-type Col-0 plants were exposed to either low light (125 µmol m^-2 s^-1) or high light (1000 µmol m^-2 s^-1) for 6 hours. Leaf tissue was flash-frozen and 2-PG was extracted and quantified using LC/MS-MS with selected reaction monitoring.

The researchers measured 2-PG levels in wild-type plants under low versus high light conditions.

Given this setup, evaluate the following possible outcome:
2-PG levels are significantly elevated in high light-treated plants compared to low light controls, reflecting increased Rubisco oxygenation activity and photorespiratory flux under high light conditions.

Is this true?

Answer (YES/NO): NO